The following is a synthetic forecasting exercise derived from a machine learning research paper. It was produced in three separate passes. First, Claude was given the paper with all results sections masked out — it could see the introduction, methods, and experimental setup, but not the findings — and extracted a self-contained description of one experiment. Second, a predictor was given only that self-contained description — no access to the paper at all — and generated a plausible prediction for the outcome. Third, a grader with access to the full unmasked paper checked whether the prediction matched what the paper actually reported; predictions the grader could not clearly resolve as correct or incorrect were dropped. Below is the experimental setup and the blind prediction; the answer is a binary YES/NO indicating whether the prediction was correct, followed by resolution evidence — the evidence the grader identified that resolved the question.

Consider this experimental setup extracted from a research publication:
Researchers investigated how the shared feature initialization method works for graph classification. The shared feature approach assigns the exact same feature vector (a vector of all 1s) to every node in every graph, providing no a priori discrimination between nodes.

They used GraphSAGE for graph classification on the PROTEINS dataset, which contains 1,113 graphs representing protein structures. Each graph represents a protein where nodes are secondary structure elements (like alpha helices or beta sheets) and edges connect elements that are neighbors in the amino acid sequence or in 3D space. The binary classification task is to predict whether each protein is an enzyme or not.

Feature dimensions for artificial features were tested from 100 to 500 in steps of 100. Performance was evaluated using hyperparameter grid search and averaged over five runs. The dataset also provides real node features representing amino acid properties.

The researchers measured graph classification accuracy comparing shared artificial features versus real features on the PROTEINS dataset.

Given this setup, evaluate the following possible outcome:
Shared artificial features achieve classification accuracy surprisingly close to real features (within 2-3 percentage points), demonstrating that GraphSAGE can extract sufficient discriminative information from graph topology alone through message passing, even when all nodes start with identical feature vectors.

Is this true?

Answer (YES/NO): NO